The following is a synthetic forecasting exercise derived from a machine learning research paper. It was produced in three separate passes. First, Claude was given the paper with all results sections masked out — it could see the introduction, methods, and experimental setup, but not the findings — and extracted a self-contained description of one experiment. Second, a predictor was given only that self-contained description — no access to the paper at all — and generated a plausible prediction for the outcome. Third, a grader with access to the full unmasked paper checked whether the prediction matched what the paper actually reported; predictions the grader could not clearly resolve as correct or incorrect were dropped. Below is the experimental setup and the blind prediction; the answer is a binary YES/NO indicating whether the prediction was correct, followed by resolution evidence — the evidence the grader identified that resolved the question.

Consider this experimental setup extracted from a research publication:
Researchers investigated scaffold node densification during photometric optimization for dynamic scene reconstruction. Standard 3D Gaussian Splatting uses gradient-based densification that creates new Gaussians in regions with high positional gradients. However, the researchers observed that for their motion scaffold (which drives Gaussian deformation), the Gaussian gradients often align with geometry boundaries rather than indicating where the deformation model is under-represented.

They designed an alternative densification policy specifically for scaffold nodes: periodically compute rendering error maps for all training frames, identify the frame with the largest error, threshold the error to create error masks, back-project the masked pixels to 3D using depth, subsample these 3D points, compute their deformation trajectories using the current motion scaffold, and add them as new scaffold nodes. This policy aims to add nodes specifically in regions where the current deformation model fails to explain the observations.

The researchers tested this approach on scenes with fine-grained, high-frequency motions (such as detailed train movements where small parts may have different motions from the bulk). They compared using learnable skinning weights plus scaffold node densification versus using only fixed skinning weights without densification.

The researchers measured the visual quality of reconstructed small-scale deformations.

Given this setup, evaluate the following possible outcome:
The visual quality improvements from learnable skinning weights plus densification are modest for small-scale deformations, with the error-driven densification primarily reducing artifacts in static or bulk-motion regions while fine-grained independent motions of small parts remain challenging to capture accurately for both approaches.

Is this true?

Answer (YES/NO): NO